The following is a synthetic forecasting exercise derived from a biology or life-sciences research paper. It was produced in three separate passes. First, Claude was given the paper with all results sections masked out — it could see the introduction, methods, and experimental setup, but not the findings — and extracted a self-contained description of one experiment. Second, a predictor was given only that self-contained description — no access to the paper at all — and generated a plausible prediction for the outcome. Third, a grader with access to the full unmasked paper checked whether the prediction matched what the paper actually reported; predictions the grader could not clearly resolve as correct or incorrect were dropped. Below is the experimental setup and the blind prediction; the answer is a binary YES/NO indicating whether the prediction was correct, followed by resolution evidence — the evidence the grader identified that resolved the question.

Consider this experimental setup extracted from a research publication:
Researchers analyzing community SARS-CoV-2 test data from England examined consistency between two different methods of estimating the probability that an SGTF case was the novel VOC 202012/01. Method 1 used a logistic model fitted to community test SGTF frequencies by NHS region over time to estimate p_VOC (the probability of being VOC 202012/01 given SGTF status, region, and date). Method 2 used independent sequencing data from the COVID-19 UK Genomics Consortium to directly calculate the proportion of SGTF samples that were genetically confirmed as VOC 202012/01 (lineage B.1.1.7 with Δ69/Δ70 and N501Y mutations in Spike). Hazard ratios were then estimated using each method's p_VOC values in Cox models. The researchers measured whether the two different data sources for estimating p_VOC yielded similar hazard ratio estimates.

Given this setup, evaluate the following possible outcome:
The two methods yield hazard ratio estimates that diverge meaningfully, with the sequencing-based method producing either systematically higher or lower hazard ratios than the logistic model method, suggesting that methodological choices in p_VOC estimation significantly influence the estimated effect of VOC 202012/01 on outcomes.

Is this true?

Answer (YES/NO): NO